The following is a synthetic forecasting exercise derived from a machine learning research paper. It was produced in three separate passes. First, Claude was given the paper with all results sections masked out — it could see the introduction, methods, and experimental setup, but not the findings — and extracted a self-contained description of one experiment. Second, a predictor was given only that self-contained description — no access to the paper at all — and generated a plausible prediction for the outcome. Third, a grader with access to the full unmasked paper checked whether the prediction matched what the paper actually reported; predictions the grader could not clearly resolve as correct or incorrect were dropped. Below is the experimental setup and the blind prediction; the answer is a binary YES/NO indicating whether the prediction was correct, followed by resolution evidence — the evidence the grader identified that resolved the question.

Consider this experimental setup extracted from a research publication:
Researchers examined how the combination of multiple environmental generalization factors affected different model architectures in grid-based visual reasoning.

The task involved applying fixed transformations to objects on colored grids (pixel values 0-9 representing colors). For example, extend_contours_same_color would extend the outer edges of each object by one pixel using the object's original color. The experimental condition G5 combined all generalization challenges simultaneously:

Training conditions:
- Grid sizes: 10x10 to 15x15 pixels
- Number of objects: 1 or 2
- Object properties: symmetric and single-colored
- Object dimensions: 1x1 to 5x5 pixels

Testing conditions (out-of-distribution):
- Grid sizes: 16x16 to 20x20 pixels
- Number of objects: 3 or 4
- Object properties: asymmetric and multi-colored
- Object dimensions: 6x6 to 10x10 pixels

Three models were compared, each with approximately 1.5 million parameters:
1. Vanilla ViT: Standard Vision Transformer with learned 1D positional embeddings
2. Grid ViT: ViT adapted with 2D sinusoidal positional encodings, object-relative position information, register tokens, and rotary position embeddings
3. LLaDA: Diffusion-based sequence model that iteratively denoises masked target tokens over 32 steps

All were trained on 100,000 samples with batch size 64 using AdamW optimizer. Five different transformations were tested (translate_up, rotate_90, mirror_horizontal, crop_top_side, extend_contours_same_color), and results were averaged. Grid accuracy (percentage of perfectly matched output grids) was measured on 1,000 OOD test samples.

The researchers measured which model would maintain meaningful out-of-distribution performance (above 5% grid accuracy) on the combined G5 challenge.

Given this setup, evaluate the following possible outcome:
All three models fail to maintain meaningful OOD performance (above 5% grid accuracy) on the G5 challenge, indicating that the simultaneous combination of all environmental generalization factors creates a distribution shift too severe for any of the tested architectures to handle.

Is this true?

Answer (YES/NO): NO